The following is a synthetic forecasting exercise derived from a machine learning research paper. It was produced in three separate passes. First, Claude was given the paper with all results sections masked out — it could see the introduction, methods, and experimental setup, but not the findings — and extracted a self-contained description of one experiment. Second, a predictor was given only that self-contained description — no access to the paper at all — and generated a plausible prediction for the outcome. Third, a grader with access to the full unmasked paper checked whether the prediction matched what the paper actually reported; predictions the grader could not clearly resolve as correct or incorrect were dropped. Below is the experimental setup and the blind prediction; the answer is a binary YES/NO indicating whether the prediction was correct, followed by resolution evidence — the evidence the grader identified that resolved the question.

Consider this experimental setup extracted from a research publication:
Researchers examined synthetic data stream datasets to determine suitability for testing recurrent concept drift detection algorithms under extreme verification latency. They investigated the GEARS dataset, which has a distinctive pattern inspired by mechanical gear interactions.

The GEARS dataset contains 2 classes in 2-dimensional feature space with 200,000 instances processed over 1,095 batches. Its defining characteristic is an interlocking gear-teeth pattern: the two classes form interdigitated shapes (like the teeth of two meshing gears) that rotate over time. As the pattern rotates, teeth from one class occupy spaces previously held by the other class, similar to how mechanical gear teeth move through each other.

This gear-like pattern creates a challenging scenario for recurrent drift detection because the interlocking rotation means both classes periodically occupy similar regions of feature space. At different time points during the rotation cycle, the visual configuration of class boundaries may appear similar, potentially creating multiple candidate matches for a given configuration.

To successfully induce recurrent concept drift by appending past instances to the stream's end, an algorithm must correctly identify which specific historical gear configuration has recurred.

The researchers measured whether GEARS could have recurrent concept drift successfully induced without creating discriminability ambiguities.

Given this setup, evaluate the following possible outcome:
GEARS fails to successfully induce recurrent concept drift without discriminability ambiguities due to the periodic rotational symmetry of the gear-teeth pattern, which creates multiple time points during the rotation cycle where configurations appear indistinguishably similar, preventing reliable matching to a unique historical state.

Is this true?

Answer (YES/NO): NO